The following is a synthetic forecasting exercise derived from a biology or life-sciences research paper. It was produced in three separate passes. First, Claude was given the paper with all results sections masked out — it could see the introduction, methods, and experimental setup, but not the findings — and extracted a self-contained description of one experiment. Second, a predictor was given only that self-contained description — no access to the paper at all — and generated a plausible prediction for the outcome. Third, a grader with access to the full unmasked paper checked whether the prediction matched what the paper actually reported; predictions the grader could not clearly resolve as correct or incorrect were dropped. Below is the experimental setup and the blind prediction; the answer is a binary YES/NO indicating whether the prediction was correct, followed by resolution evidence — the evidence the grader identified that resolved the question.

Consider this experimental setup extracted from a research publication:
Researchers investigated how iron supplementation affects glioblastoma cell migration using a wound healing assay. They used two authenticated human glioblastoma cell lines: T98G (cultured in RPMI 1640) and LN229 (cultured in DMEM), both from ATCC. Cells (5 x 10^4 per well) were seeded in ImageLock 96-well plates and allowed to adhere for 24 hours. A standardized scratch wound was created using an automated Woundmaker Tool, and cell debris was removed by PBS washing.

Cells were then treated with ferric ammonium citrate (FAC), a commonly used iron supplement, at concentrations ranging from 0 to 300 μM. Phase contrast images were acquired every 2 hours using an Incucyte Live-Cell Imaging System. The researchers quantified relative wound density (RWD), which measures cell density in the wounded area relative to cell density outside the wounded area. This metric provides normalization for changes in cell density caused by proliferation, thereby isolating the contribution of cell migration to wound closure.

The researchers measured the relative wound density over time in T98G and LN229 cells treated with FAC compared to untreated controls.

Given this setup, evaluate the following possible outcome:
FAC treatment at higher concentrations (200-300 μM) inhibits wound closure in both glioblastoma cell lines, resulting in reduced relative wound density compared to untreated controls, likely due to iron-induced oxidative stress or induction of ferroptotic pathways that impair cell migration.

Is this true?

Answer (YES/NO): NO